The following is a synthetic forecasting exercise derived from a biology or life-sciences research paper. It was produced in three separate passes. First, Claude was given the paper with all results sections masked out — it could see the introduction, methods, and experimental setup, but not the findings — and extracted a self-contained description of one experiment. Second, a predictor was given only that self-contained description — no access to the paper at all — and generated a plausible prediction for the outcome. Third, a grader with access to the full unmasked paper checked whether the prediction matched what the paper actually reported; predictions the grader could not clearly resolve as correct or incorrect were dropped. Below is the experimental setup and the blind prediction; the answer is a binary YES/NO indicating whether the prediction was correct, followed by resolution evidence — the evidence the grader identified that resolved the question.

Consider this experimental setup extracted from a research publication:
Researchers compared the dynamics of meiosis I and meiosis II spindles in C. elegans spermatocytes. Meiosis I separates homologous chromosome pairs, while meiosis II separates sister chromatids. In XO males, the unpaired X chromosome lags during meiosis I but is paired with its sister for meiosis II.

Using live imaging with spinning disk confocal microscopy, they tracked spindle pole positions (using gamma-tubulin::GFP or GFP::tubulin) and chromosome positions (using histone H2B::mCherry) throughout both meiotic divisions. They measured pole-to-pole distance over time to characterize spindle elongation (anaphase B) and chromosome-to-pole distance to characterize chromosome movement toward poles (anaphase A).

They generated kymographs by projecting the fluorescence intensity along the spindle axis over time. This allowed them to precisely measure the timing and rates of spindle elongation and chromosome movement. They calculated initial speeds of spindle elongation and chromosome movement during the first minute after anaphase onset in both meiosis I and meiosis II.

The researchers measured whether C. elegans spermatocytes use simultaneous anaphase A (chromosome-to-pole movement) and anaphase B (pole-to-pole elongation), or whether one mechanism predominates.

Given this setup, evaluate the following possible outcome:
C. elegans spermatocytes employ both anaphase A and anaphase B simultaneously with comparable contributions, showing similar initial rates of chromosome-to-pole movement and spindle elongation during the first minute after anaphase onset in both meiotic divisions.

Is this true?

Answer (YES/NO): NO